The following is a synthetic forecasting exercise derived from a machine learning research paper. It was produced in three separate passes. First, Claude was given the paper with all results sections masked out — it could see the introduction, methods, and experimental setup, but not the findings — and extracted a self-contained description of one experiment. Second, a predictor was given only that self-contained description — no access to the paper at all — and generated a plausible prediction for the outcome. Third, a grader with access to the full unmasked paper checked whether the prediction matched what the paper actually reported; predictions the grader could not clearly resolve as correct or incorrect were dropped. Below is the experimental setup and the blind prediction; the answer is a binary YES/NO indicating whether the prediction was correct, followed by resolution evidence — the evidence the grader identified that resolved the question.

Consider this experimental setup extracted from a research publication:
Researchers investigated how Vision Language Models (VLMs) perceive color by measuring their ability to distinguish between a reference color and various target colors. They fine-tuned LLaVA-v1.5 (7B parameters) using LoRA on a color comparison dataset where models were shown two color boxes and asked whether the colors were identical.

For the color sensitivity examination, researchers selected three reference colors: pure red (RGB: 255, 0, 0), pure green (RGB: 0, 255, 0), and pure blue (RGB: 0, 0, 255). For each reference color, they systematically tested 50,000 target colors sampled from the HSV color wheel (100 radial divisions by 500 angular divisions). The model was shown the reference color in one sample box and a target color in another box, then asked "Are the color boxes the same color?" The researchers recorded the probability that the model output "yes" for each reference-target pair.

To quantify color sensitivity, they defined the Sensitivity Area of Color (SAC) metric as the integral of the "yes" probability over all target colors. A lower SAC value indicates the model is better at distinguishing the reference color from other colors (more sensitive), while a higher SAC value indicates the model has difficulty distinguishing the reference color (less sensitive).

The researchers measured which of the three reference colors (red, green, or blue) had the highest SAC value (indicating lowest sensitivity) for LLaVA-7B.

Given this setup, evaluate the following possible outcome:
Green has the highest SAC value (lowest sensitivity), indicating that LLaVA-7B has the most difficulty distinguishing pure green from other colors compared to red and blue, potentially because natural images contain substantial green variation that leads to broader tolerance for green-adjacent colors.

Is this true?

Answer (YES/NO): YES